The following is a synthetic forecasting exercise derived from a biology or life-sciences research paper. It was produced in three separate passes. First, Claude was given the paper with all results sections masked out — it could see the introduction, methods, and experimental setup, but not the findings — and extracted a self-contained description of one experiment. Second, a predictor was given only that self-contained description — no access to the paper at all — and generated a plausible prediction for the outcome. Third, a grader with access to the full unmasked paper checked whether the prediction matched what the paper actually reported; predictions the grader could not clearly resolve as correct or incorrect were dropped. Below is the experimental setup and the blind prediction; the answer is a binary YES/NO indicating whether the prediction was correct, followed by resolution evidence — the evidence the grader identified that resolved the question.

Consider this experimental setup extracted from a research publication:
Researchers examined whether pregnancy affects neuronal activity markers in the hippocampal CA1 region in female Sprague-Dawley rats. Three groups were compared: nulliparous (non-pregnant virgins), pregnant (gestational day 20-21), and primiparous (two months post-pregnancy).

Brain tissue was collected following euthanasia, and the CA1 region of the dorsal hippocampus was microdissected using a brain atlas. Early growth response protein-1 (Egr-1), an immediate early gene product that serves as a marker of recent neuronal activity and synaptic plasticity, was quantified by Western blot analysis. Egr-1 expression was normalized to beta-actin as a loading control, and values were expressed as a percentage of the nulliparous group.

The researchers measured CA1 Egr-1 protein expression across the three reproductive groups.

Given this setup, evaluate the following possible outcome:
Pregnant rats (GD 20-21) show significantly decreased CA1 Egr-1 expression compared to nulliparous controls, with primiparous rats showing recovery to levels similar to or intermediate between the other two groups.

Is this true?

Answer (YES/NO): NO